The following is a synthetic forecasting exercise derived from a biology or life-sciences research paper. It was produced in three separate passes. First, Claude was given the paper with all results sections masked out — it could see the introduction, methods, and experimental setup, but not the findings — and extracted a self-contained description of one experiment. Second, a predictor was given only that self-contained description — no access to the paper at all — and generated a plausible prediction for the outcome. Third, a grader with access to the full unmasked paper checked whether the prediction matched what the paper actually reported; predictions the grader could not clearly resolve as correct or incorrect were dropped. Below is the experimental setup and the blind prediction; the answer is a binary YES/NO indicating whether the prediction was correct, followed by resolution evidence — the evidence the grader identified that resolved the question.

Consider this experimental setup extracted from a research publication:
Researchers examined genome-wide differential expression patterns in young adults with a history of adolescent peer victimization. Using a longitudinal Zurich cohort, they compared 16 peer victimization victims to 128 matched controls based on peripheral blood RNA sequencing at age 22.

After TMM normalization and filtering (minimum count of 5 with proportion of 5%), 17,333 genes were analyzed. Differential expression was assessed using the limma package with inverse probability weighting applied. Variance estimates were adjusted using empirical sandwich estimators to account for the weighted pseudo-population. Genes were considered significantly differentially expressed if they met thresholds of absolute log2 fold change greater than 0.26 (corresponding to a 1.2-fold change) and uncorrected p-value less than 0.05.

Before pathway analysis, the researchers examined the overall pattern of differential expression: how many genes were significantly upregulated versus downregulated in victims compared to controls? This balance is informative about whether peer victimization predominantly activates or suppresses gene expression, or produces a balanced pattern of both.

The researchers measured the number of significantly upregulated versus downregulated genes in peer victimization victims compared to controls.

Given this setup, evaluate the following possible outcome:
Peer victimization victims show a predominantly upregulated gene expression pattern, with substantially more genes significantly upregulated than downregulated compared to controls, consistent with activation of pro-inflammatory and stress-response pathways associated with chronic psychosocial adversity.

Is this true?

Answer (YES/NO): NO